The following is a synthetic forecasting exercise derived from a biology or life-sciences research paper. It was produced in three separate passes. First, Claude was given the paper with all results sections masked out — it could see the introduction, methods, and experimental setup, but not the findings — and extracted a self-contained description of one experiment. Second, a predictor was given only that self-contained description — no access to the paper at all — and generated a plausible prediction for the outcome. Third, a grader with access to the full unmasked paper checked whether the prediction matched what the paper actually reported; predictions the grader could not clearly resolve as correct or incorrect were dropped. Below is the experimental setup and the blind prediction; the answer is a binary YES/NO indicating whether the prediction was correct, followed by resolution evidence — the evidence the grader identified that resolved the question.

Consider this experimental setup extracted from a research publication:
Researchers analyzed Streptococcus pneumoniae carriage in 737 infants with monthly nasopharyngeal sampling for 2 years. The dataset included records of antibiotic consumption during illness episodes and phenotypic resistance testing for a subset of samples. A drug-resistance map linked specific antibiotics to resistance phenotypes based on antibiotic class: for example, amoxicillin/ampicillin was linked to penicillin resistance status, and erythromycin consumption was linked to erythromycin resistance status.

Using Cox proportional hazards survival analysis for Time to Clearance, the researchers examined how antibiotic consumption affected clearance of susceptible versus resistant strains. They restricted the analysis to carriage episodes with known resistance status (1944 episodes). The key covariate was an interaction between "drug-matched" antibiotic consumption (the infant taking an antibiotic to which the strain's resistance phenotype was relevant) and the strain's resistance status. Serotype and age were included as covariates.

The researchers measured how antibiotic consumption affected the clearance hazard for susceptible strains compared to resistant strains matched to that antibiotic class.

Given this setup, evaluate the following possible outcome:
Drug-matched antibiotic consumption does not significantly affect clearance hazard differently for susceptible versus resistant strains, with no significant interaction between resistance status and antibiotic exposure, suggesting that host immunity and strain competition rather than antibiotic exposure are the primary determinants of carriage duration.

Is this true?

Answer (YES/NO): NO